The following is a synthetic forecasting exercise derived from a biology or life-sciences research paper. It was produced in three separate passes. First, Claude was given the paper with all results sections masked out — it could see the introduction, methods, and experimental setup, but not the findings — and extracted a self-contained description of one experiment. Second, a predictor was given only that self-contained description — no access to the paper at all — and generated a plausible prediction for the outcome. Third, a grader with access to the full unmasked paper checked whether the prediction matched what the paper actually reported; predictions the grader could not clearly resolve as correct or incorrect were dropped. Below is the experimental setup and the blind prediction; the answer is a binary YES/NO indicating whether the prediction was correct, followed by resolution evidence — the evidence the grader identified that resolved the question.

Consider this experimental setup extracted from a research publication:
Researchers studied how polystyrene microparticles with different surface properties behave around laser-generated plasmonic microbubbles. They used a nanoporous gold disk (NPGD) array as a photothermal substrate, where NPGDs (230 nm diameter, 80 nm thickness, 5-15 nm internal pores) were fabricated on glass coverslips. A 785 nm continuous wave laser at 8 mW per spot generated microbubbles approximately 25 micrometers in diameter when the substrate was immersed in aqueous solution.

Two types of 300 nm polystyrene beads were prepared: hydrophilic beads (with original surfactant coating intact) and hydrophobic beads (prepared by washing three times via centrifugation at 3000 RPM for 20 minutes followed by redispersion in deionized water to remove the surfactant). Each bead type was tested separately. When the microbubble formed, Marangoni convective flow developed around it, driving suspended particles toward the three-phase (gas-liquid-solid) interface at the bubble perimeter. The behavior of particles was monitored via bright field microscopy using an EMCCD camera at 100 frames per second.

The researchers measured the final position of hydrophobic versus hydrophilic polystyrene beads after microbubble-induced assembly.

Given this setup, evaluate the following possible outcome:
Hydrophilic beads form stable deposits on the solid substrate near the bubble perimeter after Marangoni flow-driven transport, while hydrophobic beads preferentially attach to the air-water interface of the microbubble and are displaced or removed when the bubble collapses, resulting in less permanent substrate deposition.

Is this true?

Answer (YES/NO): NO